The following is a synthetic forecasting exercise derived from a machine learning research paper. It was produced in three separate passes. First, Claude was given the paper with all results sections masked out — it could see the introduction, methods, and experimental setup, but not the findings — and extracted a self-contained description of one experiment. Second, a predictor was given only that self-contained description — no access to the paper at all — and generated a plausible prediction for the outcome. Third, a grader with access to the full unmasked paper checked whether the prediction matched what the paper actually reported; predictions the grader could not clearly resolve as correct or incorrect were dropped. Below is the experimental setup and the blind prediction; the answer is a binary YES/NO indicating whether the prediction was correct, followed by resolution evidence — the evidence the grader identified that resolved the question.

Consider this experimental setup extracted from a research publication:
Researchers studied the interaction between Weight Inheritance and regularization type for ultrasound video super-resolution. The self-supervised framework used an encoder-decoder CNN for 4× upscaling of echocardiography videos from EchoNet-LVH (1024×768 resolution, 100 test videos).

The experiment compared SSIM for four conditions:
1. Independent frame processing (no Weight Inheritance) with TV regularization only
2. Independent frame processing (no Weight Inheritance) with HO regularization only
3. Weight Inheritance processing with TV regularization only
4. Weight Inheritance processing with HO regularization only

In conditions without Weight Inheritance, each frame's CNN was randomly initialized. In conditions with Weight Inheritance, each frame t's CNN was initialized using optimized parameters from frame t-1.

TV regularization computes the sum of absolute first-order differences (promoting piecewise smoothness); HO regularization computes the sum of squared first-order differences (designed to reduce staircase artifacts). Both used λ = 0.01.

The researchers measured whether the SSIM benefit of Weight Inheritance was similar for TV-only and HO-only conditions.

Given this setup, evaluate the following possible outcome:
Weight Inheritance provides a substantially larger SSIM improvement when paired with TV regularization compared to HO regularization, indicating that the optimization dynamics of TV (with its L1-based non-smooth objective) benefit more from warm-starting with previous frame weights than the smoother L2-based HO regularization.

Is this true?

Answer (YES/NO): YES